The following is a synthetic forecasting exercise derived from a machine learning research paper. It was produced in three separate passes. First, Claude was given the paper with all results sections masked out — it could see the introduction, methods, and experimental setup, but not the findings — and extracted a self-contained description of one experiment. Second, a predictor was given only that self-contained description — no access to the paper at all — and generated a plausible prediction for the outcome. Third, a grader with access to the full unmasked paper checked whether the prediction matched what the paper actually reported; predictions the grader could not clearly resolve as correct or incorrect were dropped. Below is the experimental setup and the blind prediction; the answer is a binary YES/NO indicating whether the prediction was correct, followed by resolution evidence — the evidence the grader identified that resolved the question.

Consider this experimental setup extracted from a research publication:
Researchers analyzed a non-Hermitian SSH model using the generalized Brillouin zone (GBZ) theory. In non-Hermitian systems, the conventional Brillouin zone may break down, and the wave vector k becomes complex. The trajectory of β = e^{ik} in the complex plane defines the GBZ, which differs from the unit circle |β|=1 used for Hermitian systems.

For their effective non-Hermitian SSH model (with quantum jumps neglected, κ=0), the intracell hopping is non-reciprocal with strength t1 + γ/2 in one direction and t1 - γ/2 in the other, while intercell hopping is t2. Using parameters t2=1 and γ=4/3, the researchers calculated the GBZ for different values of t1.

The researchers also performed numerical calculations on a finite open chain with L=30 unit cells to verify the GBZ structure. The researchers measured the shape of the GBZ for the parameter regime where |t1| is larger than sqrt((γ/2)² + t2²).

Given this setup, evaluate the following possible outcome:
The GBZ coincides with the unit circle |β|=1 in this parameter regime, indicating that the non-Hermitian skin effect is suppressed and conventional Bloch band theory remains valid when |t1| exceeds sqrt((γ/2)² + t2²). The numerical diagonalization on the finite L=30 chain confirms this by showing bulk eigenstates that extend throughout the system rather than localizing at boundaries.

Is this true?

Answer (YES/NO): NO